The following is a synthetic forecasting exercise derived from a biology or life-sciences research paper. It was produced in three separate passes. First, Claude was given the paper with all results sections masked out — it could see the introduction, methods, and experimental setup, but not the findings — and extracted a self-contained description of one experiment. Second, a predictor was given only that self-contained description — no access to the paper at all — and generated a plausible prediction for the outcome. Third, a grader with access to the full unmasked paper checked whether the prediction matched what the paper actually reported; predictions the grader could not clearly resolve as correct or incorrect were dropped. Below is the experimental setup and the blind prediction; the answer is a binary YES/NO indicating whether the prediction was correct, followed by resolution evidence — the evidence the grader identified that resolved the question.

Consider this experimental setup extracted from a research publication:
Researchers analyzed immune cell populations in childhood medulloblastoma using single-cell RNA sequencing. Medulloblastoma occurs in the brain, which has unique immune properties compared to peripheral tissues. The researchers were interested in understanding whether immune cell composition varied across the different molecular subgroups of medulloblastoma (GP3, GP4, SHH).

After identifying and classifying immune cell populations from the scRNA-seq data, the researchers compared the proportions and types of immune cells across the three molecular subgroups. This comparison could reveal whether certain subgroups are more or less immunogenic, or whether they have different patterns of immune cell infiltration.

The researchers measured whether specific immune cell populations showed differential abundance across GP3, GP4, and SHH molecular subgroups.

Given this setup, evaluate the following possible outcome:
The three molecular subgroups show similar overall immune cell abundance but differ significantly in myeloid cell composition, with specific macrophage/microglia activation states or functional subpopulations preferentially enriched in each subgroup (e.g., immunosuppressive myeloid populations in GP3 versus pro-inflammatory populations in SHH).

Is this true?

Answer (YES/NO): NO